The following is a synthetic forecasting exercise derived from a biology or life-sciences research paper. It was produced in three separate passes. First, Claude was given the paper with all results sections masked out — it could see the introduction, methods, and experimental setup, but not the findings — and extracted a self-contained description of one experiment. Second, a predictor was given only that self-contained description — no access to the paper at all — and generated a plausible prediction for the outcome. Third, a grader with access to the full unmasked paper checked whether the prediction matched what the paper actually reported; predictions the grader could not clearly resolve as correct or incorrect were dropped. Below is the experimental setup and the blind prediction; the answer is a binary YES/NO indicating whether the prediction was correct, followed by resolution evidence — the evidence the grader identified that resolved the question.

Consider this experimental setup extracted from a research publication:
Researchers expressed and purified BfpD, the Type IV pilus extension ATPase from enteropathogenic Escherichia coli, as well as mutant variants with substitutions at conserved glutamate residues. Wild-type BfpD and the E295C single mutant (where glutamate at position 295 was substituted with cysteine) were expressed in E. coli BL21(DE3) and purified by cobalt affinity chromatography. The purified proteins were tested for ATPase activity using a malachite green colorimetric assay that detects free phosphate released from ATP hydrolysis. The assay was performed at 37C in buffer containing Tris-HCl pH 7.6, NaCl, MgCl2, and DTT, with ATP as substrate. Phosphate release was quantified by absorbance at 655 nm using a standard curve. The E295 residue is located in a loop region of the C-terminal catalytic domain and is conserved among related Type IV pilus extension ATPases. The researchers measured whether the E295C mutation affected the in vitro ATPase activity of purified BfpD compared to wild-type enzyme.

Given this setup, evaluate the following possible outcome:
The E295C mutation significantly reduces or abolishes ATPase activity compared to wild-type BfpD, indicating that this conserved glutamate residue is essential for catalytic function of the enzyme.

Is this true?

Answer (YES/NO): NO